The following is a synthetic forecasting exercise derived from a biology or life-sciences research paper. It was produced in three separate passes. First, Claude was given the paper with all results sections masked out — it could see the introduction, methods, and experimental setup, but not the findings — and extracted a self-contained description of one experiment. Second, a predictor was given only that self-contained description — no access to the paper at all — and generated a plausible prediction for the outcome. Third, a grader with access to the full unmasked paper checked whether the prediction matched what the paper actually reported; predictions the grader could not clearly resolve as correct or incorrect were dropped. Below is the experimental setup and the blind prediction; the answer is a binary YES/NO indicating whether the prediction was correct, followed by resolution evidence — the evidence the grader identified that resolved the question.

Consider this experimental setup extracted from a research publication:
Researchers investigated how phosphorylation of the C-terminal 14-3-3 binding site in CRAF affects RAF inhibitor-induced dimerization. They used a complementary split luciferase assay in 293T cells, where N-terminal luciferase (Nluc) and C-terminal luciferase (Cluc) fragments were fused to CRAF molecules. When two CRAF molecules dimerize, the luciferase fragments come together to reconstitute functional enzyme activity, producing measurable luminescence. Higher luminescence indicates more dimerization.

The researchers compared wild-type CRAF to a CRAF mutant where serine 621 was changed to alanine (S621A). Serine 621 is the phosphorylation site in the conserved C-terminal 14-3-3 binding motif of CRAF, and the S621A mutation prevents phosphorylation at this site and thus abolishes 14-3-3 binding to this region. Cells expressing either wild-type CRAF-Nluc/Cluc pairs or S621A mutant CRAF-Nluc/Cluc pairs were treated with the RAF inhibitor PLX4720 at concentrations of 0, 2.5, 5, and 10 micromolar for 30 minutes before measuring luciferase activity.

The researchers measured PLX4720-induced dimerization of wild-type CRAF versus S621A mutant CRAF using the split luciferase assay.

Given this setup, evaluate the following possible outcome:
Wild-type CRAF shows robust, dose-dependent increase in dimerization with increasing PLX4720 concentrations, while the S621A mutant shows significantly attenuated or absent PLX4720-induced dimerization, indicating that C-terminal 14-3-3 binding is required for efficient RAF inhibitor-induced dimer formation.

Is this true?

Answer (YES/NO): YES